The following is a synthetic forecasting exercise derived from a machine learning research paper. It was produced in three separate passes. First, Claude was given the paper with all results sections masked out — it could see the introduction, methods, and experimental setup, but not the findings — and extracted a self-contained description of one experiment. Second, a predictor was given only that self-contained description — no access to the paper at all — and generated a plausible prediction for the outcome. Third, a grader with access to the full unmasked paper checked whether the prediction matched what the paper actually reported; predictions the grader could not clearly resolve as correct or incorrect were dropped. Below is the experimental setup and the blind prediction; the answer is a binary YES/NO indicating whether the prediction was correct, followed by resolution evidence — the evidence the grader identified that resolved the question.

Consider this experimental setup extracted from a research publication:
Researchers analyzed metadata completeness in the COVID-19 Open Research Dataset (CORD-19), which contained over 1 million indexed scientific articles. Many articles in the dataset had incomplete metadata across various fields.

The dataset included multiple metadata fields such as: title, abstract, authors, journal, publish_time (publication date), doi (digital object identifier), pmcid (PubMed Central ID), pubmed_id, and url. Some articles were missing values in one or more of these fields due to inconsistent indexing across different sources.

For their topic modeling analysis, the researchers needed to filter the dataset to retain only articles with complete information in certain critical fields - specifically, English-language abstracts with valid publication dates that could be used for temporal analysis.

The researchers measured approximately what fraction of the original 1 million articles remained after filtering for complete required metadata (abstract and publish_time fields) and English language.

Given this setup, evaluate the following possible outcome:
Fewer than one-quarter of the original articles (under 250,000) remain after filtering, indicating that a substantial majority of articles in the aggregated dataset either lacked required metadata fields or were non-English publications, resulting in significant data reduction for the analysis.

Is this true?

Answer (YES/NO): NO